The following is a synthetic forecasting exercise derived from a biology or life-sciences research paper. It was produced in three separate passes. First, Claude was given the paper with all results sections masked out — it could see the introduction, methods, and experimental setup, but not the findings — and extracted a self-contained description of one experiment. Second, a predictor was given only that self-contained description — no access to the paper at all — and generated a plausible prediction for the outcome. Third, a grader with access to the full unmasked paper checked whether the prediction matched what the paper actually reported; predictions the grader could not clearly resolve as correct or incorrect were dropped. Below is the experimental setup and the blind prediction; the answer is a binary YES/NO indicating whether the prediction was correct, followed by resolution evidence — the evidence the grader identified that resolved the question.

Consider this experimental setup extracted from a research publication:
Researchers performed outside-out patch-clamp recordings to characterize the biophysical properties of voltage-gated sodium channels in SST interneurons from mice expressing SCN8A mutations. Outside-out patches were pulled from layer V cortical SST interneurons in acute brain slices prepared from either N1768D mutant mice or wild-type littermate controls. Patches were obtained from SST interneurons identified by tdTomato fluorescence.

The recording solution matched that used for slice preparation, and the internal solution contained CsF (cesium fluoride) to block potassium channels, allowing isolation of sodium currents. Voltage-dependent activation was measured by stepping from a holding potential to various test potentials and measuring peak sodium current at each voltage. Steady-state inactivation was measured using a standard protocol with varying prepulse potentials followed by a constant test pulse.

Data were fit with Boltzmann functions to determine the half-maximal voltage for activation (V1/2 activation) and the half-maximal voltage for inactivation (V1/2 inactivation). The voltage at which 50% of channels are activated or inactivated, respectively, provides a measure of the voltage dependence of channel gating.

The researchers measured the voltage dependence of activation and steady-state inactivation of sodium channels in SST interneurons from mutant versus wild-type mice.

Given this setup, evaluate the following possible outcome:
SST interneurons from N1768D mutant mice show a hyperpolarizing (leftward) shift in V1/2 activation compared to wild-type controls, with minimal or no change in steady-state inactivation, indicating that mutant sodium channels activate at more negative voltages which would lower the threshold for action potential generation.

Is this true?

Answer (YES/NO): NO